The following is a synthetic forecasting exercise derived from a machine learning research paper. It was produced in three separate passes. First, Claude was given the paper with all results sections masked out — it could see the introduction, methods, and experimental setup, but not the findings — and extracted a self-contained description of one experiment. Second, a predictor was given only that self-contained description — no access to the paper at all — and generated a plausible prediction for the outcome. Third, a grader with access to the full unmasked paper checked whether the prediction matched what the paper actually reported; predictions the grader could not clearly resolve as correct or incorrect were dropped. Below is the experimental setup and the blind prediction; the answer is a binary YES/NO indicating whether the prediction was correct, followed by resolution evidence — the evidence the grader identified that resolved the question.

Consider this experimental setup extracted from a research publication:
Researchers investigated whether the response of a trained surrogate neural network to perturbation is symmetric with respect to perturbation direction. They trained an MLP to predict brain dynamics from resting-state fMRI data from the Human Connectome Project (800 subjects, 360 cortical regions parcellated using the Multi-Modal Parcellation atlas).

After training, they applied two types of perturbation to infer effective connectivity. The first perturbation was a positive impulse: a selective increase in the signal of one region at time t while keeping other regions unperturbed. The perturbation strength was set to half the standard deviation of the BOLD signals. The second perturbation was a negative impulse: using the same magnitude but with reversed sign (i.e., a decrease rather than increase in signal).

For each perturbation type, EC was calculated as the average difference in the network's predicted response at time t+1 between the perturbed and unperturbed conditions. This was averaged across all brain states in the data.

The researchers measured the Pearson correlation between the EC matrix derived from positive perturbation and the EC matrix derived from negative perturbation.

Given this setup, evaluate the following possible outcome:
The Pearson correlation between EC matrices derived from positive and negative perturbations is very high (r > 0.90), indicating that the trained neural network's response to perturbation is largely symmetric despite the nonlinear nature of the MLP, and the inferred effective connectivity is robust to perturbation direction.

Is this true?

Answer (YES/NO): NO